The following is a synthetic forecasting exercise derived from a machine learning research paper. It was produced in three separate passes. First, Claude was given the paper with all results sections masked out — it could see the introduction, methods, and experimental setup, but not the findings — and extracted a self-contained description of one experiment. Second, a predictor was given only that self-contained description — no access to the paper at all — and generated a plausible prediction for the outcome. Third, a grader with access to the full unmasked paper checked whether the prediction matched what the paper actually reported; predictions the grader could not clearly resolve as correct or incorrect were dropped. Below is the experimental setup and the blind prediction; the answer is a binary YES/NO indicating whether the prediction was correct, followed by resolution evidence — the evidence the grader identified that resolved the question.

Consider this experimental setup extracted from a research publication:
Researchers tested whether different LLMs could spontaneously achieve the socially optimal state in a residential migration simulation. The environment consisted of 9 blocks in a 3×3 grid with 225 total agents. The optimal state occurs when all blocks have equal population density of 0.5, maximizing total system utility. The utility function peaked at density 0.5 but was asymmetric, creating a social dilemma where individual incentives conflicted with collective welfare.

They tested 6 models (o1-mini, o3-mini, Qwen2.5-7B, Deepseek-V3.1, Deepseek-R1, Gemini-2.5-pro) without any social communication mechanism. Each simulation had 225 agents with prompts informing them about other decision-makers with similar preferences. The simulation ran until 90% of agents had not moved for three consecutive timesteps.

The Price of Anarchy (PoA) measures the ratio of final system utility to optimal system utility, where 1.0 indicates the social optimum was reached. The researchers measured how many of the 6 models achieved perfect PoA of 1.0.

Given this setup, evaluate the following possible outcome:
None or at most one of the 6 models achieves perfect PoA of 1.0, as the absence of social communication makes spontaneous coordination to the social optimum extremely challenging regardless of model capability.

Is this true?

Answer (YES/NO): NO